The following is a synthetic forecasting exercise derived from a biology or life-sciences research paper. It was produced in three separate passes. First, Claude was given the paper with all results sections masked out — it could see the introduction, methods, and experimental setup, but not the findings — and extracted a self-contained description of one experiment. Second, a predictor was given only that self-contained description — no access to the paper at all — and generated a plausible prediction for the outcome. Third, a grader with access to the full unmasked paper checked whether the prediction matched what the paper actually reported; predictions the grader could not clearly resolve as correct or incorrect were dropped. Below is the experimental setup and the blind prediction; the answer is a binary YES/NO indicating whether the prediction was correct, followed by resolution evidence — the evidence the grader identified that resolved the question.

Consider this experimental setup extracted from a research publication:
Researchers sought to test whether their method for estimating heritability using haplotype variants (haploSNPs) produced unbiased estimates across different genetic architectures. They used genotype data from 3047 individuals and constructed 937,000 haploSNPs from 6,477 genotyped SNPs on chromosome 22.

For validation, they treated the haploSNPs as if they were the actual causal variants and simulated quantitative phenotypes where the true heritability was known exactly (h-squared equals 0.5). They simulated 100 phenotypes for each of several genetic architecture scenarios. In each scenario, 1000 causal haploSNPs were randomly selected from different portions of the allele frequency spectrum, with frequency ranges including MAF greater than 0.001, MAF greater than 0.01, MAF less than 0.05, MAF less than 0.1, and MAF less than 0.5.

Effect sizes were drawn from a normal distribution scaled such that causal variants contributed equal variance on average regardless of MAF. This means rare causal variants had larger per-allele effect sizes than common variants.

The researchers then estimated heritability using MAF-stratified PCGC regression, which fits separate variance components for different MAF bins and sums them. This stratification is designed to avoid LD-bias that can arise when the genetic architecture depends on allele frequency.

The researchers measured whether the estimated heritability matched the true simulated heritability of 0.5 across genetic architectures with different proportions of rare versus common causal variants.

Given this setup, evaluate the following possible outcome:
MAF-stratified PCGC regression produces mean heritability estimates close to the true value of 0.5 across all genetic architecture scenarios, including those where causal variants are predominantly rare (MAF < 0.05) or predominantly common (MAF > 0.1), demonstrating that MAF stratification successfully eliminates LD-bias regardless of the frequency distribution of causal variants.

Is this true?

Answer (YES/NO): YES